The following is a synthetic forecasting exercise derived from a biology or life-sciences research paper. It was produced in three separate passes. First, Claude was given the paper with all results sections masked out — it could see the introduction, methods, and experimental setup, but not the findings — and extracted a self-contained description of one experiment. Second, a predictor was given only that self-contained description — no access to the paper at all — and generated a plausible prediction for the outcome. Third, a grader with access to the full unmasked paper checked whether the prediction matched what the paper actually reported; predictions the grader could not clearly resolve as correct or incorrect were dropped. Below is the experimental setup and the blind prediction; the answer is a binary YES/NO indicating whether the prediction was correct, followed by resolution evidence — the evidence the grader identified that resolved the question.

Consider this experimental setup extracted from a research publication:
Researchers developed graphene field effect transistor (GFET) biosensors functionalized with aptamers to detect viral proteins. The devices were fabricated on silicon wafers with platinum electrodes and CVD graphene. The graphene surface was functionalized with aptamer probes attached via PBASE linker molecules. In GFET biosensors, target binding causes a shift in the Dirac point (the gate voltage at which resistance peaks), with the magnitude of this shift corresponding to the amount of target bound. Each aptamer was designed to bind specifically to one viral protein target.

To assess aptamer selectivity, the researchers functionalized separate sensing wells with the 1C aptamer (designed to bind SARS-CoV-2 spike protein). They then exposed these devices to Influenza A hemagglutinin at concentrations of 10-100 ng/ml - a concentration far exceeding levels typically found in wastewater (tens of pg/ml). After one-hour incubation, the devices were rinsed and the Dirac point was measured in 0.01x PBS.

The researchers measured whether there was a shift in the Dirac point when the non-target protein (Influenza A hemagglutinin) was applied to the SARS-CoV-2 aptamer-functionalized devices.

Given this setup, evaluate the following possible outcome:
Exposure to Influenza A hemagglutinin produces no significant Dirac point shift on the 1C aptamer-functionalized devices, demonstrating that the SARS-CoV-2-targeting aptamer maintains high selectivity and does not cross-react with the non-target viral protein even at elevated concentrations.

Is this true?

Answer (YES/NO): YES